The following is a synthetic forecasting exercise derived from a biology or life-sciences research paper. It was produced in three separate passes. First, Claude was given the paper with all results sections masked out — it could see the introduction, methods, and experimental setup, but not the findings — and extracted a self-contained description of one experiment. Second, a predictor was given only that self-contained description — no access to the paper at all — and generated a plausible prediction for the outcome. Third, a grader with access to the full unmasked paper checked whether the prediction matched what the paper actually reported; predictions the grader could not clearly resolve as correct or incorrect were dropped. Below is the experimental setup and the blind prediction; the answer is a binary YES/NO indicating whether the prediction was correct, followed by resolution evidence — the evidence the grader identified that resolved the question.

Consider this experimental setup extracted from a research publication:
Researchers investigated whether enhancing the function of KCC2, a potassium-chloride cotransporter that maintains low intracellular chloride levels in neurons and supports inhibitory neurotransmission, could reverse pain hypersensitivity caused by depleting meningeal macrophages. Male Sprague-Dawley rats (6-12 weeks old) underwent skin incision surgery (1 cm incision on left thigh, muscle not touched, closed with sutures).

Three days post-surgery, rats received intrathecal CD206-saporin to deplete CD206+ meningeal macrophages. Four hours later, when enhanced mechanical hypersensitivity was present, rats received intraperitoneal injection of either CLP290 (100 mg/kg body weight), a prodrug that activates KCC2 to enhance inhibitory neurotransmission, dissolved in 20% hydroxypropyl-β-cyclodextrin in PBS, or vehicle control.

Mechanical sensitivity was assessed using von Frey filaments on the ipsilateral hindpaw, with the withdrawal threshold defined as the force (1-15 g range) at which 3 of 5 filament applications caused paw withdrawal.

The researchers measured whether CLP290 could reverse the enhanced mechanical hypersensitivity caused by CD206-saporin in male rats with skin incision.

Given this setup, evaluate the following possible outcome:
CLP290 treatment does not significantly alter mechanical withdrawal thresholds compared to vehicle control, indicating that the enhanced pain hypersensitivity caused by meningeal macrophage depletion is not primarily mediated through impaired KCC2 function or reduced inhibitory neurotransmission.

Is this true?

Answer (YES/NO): NO